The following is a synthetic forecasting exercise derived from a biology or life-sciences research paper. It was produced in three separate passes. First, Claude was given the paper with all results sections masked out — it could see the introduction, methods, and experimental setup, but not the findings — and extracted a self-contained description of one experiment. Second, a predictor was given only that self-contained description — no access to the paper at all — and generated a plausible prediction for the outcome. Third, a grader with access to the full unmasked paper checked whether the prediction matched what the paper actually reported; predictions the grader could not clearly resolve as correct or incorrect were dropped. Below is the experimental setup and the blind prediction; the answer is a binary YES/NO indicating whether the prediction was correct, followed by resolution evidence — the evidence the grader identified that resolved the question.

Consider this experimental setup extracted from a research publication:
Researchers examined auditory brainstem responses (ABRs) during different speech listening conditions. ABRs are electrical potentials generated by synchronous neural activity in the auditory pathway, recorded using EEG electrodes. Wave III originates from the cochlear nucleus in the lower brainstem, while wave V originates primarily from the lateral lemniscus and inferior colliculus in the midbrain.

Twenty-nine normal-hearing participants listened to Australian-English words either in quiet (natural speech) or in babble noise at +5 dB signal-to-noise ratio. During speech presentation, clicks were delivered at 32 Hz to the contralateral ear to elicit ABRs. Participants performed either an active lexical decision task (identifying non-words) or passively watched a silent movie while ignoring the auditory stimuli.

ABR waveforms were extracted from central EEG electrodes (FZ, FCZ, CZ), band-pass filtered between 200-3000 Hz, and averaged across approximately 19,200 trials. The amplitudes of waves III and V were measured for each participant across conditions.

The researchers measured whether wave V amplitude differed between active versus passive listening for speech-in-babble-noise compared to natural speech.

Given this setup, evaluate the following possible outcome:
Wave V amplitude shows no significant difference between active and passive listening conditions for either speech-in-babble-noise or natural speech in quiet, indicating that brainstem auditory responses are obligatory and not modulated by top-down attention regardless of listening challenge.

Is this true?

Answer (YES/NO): NO